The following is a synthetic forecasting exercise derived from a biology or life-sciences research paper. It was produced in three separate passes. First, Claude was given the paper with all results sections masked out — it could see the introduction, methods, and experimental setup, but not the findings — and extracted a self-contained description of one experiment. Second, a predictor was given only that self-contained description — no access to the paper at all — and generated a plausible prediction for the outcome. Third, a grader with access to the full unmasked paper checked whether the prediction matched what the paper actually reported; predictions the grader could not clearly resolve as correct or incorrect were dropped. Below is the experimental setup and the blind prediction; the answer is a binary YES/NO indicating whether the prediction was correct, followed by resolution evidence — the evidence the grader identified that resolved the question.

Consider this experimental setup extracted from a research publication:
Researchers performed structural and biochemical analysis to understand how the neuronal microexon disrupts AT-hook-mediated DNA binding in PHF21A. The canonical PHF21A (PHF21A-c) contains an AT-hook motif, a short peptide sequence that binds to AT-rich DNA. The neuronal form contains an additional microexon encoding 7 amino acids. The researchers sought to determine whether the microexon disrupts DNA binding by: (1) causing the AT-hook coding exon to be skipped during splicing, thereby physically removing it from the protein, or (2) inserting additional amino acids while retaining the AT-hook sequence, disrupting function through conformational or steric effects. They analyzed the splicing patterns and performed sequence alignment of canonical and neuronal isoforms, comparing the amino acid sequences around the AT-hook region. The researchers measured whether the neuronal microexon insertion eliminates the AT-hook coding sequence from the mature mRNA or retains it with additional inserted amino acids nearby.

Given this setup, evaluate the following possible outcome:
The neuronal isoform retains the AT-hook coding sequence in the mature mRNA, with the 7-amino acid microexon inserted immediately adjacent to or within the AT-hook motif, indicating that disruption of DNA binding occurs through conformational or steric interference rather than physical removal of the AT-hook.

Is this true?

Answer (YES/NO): NO